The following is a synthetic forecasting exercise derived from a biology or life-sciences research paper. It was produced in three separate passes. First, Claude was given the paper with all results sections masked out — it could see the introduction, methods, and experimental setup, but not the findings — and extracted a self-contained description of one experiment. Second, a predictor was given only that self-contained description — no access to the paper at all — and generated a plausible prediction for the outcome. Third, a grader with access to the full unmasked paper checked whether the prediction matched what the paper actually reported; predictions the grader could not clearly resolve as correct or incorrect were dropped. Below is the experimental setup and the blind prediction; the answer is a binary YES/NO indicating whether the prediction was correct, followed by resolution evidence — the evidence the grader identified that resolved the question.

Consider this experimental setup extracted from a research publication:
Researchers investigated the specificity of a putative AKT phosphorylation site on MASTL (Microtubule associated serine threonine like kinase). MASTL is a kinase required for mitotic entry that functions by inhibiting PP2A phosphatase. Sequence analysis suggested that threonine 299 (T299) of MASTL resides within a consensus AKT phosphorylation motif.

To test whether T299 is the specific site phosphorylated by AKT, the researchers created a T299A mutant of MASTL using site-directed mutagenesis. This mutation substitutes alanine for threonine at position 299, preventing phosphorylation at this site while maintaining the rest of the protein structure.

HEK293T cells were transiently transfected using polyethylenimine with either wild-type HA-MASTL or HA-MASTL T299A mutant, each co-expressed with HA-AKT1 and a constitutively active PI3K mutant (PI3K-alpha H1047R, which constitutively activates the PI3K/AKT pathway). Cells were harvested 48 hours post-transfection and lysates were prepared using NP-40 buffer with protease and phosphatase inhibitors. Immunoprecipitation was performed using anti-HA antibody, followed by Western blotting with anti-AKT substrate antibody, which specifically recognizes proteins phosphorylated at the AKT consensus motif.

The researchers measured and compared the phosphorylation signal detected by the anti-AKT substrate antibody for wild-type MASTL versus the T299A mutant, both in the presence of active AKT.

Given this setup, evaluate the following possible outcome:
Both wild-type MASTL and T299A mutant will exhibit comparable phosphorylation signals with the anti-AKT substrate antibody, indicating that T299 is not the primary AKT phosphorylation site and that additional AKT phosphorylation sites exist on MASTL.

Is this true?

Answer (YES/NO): NO